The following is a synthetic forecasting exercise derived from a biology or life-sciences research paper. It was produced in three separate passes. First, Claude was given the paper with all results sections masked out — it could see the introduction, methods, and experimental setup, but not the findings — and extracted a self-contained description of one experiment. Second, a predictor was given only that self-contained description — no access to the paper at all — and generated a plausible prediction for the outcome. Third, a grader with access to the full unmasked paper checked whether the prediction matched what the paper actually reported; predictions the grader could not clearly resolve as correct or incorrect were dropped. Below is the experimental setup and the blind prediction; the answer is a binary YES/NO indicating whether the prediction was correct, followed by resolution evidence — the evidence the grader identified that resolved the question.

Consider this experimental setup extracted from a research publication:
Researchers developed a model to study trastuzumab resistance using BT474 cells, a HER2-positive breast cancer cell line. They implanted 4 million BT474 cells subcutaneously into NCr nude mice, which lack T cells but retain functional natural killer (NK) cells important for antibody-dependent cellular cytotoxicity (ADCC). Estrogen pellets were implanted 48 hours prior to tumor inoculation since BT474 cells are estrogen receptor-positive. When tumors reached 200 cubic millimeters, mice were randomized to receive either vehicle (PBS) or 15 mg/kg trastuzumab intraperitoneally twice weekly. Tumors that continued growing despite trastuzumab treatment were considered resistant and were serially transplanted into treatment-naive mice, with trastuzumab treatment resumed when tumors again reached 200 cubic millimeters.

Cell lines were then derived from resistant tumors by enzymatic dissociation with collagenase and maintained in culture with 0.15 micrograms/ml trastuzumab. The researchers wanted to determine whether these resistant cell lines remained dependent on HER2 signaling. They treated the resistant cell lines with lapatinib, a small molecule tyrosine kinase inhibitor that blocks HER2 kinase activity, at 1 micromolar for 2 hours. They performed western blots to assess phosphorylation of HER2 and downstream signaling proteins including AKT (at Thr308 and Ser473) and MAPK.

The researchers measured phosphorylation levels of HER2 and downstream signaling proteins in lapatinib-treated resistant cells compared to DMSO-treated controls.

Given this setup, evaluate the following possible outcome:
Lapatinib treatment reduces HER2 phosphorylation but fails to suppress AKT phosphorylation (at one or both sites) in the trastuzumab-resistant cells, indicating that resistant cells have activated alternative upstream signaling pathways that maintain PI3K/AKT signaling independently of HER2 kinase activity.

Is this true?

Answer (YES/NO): NO